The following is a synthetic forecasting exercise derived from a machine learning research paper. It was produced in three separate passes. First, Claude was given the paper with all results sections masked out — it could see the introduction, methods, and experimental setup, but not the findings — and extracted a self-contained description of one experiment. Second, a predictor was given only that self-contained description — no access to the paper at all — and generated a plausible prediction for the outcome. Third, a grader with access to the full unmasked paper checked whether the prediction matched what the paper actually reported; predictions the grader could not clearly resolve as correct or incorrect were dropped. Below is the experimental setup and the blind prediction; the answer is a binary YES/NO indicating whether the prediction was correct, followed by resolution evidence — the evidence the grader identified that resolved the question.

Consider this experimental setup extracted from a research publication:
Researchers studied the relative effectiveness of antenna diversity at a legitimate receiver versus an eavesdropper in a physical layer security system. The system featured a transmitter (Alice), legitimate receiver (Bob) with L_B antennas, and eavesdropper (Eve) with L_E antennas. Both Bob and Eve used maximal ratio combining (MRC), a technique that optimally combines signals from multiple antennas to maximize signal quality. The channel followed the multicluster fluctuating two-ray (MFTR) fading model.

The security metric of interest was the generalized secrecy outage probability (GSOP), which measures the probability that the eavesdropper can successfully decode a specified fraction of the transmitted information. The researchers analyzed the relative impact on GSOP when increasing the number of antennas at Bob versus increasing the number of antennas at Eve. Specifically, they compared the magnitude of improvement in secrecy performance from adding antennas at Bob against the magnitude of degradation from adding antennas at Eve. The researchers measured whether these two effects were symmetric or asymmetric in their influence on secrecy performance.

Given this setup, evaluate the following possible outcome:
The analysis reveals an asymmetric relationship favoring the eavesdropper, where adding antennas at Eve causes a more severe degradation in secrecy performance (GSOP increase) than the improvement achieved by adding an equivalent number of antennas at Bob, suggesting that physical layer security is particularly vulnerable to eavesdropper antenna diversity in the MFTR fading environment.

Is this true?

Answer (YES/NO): NO